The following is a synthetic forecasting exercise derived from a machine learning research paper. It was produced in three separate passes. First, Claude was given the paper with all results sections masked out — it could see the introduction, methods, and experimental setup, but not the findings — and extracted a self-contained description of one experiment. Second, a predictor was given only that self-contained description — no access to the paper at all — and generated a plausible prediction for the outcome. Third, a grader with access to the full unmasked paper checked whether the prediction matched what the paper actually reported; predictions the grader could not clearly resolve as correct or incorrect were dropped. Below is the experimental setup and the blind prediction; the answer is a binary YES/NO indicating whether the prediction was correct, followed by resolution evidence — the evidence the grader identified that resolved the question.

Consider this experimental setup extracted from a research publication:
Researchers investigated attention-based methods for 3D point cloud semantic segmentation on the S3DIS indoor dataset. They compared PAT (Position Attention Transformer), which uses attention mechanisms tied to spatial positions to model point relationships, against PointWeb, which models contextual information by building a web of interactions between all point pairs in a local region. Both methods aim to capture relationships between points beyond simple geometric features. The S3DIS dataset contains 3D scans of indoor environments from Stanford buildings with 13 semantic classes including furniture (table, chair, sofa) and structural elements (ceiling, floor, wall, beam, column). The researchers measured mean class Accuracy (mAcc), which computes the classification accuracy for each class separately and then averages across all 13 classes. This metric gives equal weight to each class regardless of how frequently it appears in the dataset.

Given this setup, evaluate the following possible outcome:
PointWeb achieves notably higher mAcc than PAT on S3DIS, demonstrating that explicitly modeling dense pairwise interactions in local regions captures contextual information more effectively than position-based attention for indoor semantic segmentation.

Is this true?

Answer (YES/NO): NO